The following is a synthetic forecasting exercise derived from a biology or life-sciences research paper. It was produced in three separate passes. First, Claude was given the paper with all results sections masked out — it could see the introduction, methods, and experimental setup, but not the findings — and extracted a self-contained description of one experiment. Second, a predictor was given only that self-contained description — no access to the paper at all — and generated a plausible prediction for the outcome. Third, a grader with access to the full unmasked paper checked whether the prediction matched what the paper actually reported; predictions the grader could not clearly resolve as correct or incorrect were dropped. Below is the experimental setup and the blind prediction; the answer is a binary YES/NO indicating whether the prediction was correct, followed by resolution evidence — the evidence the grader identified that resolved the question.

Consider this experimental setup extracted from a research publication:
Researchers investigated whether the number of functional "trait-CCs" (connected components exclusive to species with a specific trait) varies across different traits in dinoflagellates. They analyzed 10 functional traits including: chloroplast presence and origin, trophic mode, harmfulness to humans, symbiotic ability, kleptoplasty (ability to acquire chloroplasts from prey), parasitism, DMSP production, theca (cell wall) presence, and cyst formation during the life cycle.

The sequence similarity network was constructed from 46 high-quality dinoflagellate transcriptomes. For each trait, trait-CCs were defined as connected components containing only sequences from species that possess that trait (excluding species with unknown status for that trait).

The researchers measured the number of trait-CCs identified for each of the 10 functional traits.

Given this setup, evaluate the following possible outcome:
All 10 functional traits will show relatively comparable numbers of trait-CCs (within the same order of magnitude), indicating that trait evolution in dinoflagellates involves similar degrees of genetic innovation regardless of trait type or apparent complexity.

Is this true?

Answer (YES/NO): NO